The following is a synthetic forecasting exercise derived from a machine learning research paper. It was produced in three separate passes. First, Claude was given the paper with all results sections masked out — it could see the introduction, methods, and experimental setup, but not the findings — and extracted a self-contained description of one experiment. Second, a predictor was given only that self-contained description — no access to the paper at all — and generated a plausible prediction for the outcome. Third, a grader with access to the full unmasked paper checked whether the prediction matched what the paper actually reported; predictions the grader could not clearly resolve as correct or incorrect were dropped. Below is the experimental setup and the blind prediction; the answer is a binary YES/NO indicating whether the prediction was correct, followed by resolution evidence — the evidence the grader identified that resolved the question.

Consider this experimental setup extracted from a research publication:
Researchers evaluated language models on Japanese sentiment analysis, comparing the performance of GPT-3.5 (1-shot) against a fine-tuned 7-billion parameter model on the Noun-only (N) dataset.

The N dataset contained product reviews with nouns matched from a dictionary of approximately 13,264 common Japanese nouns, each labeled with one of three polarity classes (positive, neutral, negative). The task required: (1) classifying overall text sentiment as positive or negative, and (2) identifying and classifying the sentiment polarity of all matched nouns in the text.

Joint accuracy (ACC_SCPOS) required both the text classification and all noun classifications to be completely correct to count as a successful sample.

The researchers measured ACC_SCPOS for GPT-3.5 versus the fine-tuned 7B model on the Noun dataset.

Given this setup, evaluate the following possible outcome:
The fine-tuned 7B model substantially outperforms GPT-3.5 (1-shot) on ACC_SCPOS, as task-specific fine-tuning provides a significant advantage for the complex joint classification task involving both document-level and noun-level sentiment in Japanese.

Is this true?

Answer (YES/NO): YES